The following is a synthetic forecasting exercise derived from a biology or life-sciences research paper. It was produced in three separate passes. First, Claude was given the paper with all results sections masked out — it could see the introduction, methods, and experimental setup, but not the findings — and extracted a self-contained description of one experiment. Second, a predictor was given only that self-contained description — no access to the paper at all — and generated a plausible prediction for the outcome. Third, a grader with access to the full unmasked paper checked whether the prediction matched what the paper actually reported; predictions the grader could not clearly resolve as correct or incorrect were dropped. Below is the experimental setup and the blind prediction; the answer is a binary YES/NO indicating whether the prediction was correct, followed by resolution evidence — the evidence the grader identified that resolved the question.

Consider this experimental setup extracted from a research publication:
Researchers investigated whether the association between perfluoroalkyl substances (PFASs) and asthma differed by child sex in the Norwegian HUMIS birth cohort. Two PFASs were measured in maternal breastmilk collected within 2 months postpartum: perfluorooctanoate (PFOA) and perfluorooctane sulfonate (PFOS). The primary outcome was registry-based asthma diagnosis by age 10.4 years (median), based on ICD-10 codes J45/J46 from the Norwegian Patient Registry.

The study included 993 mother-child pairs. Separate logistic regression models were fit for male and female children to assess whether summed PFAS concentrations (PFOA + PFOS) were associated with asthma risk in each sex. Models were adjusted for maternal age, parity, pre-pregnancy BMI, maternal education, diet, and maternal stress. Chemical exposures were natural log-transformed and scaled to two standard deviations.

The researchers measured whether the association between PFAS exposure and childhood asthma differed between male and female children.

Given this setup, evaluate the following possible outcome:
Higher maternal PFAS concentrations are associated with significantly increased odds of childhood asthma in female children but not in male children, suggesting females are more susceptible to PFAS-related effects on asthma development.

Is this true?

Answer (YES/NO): NO